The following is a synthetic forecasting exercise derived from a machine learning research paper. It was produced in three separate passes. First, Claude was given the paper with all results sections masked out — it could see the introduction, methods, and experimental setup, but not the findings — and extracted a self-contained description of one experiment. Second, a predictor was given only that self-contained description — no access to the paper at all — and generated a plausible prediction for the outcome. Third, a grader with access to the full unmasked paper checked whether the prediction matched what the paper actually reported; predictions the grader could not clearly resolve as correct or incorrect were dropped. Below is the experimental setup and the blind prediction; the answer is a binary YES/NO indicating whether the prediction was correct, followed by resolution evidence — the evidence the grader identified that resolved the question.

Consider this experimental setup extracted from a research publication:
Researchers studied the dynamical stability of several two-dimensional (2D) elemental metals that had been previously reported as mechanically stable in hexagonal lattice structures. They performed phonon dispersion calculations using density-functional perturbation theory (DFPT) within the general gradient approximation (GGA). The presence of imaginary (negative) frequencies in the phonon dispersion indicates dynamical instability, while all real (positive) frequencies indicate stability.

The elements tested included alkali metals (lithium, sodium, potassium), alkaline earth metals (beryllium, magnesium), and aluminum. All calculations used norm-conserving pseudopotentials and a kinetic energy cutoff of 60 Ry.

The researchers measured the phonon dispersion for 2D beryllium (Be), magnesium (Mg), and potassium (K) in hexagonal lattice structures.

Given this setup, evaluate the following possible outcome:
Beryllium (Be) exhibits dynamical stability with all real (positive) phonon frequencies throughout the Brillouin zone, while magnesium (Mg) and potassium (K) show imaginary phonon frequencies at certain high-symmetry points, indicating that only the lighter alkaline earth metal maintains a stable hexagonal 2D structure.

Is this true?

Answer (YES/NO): NO